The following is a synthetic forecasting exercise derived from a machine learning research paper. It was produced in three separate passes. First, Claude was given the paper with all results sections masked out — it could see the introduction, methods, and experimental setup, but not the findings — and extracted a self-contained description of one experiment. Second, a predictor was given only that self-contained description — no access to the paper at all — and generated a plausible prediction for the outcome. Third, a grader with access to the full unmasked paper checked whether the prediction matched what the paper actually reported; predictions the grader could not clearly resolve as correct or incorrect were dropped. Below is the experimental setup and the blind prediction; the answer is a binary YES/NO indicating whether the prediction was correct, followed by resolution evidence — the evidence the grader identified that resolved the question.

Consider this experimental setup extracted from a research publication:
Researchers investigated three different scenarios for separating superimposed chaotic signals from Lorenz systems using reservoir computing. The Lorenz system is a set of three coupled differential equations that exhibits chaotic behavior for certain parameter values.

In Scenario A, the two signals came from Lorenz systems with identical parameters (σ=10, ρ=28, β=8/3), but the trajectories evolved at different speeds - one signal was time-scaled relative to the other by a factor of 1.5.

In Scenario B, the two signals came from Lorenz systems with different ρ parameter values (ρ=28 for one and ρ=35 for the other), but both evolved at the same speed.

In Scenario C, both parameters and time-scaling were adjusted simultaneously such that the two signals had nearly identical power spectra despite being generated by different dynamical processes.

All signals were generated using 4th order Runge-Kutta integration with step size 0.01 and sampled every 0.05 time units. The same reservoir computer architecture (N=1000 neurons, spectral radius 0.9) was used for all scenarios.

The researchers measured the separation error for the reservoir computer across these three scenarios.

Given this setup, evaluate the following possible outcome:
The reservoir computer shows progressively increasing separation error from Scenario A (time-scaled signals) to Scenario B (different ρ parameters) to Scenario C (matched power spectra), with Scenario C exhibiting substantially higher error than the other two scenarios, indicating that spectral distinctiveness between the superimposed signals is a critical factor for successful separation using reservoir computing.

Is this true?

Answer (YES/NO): NO